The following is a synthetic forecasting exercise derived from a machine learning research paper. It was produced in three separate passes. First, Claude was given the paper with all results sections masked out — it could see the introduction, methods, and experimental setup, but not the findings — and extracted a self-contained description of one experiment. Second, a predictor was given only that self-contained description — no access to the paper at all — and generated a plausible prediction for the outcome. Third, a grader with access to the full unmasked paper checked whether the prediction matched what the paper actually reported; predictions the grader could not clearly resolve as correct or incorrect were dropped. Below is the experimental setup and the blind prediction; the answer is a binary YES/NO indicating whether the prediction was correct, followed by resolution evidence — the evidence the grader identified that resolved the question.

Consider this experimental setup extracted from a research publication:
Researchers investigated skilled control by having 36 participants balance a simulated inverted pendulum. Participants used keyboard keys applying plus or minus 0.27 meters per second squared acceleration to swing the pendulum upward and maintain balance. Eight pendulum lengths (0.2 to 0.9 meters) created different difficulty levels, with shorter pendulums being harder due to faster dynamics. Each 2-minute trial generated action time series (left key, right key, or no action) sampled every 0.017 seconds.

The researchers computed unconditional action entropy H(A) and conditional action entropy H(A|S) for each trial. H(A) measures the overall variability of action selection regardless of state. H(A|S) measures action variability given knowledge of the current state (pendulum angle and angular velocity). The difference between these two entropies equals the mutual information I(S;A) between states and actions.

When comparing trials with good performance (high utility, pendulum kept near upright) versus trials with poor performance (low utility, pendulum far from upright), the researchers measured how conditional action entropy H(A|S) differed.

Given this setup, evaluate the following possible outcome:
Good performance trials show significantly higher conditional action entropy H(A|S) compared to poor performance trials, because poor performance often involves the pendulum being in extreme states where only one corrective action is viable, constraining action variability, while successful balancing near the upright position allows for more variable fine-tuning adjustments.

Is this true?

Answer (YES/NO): YES